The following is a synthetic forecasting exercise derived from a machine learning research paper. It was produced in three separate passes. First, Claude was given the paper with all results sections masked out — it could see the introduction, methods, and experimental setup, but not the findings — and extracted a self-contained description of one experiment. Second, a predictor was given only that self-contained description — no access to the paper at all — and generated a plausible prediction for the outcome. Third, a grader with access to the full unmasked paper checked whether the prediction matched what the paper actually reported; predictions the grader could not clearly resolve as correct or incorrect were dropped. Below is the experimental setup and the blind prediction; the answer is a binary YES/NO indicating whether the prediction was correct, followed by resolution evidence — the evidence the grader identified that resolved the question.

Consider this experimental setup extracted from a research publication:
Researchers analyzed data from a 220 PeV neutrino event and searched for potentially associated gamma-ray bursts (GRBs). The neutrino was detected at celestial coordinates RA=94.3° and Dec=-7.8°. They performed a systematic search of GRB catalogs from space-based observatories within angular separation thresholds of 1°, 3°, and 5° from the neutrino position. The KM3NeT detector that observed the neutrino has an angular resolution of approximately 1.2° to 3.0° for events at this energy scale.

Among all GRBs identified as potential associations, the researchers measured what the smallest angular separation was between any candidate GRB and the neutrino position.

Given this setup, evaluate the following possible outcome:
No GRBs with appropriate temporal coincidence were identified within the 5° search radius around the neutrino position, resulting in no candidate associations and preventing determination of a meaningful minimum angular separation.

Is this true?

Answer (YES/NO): NO